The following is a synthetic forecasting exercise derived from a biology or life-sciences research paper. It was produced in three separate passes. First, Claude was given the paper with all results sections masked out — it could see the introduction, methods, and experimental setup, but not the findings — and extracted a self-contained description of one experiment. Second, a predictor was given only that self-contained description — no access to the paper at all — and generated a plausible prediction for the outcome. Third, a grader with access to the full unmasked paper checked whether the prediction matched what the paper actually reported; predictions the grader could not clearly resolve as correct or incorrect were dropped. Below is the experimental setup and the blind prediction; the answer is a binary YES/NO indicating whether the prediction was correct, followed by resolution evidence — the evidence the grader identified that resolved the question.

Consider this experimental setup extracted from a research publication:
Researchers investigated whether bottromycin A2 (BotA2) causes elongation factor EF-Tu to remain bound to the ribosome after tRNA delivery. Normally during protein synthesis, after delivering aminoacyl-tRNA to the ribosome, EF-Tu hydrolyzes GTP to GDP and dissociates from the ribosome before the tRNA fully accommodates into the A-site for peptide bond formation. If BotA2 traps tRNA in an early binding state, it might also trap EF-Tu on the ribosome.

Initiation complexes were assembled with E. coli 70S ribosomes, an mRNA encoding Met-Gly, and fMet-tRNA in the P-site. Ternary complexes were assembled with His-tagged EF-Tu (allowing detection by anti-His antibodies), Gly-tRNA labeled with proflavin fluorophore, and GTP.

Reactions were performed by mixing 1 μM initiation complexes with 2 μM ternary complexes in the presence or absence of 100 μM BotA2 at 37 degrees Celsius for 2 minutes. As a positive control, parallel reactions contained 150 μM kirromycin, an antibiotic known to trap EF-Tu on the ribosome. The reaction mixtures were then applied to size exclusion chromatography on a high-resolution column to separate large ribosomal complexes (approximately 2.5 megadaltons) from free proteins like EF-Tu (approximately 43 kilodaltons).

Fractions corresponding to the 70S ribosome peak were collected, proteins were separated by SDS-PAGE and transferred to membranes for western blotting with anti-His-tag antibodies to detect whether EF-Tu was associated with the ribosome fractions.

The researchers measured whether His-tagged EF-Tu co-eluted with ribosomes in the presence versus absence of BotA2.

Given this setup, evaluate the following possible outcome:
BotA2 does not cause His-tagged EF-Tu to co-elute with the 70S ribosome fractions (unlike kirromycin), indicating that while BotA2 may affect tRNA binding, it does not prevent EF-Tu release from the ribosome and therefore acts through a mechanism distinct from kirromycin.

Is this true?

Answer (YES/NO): NO